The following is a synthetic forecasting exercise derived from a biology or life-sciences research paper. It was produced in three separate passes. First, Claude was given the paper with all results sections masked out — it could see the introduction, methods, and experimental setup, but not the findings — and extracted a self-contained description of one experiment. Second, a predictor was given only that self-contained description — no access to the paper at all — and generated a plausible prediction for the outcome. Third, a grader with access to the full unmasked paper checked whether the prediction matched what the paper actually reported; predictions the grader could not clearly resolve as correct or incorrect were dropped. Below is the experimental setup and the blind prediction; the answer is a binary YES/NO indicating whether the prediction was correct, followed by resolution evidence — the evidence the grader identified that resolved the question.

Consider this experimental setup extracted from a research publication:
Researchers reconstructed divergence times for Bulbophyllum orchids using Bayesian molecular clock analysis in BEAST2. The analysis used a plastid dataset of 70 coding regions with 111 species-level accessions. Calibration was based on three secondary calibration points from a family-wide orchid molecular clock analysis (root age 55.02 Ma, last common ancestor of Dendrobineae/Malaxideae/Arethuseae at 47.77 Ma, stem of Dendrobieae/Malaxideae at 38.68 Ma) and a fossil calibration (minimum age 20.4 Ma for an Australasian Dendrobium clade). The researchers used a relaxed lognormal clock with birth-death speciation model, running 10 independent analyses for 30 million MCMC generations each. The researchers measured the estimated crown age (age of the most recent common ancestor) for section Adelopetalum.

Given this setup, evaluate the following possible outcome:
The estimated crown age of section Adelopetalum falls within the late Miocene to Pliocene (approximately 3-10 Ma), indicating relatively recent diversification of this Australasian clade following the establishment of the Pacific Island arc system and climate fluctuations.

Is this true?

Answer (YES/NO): NO